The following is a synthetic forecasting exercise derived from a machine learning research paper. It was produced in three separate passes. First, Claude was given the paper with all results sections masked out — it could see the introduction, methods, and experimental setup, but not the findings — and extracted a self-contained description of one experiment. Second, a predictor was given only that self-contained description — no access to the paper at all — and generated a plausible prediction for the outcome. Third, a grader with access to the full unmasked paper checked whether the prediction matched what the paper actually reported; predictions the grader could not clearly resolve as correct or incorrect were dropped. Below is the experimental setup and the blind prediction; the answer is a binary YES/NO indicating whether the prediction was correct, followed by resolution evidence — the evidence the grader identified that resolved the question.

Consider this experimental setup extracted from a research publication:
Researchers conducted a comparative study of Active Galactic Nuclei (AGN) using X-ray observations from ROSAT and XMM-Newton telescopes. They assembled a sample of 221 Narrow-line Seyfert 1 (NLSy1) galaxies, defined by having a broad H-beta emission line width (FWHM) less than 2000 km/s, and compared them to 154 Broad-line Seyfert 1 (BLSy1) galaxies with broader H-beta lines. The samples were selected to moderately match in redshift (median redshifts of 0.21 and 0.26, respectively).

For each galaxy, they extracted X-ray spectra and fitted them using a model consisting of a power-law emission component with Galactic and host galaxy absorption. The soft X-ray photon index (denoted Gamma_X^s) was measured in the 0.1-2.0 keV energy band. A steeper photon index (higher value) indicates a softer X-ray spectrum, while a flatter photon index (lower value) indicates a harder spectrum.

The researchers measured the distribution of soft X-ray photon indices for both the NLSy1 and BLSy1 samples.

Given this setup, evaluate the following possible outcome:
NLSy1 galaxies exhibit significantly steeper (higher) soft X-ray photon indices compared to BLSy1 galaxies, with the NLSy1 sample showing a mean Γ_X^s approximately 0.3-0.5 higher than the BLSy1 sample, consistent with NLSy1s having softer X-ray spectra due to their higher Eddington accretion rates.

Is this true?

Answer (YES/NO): YES